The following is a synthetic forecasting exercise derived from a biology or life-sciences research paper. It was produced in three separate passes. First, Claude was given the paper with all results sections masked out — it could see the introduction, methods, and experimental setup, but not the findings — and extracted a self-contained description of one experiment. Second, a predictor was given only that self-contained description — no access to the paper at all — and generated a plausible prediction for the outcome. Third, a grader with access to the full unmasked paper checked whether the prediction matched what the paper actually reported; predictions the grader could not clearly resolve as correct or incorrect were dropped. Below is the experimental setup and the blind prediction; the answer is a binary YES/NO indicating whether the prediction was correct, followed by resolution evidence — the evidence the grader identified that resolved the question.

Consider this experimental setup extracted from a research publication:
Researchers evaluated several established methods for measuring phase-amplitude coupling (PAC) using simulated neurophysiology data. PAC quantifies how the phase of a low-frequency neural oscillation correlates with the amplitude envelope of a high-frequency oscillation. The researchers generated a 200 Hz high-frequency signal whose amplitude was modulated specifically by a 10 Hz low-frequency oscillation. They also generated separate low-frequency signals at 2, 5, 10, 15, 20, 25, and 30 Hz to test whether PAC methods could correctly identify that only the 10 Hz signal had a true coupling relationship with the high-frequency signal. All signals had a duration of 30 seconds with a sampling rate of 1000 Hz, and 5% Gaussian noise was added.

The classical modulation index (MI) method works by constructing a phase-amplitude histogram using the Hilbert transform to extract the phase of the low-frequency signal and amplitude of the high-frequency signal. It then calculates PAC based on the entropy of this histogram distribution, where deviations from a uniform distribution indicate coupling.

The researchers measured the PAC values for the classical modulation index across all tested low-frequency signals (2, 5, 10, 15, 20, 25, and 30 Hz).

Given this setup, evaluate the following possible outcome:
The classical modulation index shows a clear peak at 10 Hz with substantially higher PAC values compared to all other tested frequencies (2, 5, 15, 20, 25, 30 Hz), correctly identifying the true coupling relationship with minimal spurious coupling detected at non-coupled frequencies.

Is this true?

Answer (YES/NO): NO